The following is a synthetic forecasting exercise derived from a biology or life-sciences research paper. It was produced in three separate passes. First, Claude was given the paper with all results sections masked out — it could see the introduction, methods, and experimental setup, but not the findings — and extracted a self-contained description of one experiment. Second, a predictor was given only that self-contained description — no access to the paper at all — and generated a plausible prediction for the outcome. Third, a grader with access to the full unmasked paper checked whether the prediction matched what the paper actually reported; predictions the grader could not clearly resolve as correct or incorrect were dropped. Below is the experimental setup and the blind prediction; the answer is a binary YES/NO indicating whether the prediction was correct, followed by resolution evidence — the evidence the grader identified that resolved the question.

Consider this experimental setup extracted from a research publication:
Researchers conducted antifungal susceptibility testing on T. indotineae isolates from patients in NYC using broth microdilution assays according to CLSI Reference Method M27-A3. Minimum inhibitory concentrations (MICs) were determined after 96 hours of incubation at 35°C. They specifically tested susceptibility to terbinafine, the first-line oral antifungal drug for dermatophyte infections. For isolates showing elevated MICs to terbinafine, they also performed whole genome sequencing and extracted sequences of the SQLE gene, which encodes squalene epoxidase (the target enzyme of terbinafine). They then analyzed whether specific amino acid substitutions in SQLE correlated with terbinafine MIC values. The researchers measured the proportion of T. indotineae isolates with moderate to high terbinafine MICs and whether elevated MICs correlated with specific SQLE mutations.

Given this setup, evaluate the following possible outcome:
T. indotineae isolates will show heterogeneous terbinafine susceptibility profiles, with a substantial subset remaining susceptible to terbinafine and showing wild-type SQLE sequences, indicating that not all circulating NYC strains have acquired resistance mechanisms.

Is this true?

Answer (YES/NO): NO